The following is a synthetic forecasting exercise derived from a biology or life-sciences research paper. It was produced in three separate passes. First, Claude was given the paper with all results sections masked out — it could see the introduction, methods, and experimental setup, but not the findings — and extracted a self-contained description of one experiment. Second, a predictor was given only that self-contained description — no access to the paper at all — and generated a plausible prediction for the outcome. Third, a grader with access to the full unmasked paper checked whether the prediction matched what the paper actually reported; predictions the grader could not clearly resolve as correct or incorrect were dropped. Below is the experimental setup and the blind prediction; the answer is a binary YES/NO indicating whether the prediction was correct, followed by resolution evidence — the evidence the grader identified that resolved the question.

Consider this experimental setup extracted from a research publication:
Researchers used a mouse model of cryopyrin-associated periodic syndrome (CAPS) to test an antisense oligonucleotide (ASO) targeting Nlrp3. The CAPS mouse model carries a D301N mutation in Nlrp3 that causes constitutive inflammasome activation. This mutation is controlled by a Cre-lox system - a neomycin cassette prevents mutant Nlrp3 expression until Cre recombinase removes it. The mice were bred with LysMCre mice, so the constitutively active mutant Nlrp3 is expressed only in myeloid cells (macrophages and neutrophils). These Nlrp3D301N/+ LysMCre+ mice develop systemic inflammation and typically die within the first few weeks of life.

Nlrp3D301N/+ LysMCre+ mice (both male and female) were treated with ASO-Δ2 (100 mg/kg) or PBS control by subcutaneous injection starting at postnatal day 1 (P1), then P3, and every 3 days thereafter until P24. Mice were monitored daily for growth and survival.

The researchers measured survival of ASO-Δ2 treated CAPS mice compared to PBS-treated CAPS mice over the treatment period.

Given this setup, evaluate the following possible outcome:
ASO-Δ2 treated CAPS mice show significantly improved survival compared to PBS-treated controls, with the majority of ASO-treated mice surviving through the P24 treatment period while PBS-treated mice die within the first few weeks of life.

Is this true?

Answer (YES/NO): NO